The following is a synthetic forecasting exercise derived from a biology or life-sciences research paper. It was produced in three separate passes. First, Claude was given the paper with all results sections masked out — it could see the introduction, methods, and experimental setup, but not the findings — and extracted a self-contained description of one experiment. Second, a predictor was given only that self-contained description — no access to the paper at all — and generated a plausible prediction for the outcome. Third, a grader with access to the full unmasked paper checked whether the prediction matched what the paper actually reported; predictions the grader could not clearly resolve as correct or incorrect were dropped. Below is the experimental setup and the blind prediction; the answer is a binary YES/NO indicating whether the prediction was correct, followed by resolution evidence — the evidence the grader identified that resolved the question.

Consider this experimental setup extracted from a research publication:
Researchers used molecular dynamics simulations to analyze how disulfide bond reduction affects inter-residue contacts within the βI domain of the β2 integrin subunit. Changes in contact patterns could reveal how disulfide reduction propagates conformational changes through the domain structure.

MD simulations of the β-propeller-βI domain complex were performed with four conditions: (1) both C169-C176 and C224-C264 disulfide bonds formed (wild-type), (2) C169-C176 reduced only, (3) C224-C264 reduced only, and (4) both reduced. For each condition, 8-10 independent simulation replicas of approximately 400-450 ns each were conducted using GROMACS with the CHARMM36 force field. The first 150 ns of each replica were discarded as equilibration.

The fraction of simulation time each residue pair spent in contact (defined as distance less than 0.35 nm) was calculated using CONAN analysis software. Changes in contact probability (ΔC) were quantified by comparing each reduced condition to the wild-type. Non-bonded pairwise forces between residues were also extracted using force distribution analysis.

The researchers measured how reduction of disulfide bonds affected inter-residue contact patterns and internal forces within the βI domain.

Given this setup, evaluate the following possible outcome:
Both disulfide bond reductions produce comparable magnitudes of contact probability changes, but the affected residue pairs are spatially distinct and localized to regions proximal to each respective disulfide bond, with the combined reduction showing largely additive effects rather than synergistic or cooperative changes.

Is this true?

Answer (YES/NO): NO